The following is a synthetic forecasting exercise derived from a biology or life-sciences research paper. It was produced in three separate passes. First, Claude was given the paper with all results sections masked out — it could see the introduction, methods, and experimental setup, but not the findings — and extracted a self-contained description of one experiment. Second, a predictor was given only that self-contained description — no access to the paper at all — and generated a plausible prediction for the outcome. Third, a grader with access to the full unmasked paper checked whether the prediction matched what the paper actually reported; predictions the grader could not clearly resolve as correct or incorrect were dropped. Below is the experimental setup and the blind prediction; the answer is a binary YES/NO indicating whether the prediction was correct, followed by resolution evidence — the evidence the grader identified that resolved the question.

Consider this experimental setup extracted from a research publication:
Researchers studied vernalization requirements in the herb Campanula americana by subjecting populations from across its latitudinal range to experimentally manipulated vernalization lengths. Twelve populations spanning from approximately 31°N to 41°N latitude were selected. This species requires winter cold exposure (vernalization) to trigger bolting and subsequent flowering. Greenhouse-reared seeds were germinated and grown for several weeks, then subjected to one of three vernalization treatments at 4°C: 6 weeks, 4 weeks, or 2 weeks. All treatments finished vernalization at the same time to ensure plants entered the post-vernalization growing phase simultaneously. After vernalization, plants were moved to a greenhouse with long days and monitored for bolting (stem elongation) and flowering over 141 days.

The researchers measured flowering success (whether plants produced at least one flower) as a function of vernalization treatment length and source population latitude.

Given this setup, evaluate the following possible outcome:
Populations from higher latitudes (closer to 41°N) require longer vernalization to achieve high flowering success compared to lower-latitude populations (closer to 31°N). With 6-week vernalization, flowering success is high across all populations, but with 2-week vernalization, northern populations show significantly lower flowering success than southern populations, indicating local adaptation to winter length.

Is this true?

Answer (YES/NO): YES